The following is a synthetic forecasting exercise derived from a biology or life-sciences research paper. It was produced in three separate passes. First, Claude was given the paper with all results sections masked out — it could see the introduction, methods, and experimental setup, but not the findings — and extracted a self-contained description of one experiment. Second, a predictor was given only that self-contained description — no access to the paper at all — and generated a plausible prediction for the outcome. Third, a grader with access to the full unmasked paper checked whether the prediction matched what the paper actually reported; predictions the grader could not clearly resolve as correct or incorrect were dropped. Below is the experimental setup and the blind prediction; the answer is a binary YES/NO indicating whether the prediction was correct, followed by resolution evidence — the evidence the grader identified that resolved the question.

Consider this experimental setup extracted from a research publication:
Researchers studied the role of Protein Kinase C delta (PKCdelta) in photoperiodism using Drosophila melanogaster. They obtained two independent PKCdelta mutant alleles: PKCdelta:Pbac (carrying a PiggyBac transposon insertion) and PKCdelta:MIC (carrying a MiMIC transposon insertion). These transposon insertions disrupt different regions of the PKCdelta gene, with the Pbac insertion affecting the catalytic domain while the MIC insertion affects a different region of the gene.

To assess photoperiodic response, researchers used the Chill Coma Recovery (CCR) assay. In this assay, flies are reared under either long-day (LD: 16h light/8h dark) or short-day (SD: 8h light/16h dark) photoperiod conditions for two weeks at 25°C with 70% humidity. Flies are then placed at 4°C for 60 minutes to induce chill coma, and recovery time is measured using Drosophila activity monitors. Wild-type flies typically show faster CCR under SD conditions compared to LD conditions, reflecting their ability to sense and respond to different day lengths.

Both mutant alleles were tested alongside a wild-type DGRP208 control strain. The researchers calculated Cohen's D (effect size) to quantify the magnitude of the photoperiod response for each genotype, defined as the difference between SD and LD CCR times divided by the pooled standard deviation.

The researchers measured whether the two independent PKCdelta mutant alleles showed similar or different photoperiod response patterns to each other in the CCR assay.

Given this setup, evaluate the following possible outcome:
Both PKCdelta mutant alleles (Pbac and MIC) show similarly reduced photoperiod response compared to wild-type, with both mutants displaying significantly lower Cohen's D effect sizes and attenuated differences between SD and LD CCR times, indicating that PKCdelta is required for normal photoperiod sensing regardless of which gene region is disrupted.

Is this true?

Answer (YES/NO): NO